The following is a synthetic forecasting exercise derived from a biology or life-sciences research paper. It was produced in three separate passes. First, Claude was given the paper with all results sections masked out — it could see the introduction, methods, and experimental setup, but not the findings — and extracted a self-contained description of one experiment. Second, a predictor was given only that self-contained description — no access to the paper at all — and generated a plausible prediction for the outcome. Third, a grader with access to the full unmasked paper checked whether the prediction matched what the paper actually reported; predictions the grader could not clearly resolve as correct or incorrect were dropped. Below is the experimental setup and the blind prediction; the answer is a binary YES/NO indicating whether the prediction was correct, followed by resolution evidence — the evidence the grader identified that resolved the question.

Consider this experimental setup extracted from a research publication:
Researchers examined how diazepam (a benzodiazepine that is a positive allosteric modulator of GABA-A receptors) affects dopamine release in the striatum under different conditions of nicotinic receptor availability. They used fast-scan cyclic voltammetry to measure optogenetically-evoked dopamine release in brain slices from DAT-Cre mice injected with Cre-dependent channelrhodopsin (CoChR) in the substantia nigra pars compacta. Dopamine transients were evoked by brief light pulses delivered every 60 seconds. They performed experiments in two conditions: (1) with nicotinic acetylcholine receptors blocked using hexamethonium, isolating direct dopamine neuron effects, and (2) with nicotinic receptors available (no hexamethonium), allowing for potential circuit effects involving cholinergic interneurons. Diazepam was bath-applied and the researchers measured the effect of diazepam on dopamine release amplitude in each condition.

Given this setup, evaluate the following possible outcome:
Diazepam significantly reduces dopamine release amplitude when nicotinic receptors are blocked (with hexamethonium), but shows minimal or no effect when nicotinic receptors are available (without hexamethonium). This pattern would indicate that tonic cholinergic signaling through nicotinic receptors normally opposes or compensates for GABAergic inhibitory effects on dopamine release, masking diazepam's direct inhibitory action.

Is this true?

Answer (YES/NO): NO